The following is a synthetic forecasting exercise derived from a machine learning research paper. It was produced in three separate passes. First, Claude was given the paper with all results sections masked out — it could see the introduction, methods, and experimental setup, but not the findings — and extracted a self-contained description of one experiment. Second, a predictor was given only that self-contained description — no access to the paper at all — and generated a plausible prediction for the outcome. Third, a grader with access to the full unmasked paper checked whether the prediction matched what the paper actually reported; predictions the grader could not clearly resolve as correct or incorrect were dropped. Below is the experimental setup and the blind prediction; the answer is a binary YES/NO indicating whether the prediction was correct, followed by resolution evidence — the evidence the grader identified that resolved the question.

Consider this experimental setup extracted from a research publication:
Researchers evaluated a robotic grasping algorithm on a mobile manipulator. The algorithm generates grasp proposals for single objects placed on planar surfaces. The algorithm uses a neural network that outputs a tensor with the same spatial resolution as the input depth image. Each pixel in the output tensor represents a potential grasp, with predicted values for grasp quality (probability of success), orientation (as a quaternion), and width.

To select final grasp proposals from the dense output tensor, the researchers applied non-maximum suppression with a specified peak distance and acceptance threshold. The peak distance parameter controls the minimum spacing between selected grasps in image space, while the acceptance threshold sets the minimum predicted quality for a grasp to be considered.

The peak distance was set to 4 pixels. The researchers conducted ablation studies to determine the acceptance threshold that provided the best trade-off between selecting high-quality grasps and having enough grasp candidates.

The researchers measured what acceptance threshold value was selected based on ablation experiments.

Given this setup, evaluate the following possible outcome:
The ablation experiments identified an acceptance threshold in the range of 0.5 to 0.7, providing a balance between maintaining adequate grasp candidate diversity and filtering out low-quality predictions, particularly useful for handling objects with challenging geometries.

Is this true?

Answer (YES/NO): NO